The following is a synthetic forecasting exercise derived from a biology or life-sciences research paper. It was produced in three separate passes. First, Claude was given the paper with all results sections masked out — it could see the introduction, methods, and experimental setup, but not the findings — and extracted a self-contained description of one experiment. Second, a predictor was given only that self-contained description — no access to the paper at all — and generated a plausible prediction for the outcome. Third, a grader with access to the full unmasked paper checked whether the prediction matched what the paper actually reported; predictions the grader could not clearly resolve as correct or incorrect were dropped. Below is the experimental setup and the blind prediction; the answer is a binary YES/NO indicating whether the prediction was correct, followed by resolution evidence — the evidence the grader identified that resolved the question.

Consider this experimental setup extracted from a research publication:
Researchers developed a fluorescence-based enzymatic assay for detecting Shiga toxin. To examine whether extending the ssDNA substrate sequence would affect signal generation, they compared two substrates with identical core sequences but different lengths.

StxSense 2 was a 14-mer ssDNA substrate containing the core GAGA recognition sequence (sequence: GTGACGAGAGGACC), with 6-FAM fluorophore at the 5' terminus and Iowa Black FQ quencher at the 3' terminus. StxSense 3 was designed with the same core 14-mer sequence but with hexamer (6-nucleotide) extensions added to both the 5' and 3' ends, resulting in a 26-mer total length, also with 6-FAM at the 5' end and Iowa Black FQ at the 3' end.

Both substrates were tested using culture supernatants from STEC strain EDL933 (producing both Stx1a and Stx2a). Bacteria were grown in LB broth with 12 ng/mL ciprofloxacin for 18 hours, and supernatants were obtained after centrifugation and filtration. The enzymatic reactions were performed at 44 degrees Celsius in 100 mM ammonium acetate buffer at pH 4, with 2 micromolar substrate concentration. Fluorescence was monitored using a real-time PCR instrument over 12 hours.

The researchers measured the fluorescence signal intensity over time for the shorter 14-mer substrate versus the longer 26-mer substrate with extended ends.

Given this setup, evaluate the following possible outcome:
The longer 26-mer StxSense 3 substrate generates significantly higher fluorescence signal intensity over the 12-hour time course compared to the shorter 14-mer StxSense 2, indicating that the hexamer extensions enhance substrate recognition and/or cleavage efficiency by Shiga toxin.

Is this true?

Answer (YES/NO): NO